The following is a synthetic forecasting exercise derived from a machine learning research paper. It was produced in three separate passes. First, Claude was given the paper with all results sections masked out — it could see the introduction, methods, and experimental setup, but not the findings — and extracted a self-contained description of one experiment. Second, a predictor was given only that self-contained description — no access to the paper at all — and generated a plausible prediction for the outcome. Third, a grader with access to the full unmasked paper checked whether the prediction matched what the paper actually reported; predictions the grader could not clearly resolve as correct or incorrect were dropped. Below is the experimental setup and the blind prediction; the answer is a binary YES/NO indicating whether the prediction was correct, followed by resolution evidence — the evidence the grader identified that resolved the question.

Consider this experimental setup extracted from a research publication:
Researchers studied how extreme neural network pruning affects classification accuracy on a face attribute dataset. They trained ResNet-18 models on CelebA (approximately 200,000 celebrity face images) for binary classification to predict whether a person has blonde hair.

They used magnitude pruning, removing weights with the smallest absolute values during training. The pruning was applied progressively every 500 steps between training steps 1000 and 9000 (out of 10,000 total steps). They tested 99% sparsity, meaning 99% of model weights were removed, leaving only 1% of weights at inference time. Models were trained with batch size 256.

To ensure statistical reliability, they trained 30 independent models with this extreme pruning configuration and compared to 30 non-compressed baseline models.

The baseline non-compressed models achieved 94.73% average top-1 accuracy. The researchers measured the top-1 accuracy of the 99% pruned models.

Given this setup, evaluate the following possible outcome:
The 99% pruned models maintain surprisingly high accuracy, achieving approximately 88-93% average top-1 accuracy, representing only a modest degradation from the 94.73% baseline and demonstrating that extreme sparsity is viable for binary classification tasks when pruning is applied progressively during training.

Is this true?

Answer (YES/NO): YES